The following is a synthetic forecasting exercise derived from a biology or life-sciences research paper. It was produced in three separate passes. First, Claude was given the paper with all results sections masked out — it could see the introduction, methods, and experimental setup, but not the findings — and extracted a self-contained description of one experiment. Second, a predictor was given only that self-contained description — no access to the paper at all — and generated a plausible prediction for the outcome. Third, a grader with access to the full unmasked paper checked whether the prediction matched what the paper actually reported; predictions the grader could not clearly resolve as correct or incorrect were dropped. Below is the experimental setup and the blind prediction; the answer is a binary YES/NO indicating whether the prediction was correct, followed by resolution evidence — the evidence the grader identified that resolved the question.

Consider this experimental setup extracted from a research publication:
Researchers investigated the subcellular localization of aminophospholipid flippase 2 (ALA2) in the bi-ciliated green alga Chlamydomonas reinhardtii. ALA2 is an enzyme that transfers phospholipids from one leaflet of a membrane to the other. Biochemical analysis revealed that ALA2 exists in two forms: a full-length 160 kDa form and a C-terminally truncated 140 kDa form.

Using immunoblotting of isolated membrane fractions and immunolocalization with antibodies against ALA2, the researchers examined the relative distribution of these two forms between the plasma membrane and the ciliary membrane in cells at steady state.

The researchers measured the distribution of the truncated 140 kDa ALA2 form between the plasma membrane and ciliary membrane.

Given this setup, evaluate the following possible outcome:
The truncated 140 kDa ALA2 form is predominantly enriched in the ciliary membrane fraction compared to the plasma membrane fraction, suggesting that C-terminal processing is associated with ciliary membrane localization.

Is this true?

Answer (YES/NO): YES